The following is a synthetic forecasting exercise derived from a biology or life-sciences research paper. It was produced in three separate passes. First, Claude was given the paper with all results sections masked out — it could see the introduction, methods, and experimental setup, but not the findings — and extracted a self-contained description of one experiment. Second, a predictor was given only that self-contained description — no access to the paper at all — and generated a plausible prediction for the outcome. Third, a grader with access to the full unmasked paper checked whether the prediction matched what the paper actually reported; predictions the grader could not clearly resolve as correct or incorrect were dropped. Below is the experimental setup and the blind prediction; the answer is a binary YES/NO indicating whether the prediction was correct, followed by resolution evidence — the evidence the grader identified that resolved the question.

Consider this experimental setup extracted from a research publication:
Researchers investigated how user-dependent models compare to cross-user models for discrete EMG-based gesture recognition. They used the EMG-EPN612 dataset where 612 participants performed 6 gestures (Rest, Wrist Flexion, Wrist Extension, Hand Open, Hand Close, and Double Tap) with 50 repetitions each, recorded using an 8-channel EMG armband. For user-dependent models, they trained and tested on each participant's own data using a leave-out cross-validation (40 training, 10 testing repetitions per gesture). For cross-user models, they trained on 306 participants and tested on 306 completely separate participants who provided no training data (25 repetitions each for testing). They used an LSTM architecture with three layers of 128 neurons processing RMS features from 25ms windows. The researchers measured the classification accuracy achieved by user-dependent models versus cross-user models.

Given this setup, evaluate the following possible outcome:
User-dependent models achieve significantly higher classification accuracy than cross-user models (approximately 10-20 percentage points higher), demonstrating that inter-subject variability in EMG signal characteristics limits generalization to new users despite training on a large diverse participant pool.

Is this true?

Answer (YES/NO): NO